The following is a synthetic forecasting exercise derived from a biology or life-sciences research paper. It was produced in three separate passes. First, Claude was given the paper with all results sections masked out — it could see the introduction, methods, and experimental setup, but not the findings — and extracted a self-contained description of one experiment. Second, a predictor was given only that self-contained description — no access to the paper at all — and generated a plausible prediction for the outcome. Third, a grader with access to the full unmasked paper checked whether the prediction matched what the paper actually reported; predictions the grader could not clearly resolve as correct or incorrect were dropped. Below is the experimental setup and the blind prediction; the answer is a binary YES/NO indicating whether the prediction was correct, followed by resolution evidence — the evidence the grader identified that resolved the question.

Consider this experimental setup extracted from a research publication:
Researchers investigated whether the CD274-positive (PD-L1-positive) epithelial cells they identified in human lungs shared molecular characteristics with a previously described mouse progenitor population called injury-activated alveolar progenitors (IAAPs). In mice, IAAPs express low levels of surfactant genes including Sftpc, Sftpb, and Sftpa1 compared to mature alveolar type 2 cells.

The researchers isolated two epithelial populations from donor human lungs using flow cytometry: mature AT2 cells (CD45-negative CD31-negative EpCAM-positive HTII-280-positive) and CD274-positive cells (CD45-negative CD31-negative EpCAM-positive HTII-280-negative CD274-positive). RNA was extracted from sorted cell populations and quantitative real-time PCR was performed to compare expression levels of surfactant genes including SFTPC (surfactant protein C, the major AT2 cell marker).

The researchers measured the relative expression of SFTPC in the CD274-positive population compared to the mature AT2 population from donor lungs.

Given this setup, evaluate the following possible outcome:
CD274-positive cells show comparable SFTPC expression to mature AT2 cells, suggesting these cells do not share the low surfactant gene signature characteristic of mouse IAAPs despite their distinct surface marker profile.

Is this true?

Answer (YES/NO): NO